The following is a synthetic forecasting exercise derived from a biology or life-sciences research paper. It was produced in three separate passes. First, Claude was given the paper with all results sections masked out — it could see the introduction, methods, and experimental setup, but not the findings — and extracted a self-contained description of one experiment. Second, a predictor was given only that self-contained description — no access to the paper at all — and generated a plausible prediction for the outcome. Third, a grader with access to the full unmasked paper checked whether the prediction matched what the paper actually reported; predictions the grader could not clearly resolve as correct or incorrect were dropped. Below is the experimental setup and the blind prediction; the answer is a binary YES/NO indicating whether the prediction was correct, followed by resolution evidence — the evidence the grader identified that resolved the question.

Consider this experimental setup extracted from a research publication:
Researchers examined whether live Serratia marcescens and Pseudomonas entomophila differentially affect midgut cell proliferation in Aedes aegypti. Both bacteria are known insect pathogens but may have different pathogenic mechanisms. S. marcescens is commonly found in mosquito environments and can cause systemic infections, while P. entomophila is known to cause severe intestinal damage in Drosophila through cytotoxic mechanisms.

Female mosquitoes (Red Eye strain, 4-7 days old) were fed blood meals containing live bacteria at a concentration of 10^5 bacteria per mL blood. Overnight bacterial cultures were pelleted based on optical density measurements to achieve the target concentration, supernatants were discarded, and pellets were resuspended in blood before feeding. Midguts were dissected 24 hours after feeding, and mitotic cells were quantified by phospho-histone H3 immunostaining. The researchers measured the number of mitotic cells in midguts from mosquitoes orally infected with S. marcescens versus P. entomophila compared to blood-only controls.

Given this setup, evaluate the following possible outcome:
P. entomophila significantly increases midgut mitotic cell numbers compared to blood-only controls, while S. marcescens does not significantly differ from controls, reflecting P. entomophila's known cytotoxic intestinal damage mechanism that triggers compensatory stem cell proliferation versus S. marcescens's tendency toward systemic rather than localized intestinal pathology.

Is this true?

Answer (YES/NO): NO